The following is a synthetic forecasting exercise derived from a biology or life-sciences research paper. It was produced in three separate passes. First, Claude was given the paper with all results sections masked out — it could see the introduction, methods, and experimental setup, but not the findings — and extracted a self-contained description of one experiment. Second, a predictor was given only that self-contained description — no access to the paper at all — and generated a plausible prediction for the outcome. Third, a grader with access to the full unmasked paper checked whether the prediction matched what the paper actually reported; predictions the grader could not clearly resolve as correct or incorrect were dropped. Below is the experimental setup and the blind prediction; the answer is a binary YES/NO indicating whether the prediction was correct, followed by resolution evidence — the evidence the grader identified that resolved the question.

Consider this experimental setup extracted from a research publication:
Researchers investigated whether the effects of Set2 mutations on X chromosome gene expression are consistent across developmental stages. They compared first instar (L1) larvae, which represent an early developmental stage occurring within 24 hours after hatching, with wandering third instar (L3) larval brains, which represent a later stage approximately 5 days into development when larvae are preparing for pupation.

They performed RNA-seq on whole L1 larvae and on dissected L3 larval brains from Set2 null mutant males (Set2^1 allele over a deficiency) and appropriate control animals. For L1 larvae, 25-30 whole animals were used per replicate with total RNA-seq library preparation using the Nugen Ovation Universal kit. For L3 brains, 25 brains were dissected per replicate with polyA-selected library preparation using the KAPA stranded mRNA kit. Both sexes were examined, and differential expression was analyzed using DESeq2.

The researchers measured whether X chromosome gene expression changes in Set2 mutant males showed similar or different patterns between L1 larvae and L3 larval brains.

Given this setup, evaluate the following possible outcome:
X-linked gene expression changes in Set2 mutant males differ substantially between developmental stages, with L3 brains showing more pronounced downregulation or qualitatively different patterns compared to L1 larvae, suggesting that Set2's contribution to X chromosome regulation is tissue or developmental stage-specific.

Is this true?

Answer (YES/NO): YES